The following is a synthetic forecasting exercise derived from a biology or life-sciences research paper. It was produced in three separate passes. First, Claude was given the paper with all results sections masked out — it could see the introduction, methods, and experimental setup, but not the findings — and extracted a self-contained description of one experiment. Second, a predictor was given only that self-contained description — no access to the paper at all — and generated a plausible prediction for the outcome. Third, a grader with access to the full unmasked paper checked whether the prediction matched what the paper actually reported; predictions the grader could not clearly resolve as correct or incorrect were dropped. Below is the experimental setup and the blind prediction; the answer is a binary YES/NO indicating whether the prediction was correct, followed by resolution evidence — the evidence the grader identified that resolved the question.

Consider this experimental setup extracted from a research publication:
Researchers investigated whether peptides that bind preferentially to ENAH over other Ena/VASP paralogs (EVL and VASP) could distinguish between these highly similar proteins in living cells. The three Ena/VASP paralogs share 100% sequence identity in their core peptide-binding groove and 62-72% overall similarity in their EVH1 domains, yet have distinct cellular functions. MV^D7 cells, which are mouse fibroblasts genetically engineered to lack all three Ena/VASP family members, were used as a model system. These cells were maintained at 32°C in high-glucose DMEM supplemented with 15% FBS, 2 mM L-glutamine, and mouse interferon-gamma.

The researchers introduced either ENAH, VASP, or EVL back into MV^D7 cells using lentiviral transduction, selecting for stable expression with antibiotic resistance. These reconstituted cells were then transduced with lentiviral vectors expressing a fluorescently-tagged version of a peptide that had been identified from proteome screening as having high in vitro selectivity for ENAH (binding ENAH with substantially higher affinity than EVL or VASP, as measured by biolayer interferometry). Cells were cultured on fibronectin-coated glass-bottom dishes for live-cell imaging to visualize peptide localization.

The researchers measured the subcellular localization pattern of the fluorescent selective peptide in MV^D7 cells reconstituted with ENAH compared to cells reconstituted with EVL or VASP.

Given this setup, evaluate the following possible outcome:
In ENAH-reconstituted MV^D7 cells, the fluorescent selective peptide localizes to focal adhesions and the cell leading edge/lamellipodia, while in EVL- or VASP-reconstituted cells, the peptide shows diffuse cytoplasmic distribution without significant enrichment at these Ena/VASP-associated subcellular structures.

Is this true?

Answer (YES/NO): NO